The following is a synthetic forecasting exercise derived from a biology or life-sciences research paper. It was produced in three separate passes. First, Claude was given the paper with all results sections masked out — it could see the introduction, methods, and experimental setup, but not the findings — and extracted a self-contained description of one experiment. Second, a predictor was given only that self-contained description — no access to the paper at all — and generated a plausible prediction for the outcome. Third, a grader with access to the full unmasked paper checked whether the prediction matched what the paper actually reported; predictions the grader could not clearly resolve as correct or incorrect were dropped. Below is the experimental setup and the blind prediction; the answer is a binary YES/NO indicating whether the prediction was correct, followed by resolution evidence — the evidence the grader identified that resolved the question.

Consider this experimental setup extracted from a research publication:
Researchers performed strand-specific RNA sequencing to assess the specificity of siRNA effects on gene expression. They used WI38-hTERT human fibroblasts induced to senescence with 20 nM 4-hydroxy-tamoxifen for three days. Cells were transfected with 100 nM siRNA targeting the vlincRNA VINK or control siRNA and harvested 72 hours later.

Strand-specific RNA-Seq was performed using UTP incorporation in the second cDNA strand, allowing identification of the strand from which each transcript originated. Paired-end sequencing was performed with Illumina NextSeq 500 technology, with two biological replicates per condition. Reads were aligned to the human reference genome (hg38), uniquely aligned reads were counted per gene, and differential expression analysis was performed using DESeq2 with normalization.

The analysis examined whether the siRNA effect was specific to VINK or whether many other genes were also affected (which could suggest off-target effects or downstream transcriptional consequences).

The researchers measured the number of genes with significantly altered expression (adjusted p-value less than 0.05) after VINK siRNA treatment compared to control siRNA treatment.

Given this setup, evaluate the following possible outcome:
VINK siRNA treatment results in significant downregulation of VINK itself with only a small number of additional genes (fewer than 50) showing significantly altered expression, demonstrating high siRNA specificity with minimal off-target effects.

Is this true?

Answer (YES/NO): NO